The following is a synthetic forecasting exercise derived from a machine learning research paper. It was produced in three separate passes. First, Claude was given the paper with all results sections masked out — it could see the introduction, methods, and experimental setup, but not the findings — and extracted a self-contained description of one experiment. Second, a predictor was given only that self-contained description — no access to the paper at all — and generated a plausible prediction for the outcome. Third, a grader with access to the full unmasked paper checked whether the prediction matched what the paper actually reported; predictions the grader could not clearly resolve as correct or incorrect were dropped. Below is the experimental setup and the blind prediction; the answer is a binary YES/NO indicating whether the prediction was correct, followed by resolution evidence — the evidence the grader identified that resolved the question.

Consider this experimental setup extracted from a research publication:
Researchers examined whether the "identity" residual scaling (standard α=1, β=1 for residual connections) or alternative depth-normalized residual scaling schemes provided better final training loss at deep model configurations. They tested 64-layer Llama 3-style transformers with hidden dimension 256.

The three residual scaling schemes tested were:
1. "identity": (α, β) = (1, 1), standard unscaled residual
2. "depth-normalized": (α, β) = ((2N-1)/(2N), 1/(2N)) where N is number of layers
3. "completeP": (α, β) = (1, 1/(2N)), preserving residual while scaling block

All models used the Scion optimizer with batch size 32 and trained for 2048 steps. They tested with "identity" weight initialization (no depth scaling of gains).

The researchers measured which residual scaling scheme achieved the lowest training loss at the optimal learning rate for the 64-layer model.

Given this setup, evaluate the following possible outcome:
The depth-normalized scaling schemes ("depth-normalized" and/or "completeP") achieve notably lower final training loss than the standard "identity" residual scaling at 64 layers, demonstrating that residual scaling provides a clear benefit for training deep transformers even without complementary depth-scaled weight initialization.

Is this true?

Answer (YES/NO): NO